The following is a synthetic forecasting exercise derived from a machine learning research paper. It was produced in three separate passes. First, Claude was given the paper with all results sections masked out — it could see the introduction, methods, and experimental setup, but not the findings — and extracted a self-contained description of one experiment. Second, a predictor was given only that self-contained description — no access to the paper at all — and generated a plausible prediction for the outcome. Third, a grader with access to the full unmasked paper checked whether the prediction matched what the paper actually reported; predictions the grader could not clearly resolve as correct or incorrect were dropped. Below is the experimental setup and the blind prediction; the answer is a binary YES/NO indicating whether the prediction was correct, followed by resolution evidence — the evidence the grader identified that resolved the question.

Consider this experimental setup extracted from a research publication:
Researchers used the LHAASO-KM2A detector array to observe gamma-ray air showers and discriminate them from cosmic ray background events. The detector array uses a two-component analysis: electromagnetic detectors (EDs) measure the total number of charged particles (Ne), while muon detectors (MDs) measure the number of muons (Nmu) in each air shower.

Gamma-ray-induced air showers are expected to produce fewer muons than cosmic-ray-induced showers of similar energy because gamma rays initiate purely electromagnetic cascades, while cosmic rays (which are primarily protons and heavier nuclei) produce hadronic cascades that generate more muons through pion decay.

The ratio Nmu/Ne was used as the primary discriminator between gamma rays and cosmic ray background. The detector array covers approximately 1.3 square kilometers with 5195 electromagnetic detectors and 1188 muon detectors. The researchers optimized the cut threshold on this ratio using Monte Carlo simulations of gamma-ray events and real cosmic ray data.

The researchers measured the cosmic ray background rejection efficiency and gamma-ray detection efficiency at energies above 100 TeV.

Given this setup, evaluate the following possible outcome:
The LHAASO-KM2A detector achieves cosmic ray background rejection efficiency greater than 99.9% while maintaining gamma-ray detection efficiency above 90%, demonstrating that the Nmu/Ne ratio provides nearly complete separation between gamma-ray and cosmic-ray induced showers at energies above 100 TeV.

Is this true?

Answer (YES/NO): NO